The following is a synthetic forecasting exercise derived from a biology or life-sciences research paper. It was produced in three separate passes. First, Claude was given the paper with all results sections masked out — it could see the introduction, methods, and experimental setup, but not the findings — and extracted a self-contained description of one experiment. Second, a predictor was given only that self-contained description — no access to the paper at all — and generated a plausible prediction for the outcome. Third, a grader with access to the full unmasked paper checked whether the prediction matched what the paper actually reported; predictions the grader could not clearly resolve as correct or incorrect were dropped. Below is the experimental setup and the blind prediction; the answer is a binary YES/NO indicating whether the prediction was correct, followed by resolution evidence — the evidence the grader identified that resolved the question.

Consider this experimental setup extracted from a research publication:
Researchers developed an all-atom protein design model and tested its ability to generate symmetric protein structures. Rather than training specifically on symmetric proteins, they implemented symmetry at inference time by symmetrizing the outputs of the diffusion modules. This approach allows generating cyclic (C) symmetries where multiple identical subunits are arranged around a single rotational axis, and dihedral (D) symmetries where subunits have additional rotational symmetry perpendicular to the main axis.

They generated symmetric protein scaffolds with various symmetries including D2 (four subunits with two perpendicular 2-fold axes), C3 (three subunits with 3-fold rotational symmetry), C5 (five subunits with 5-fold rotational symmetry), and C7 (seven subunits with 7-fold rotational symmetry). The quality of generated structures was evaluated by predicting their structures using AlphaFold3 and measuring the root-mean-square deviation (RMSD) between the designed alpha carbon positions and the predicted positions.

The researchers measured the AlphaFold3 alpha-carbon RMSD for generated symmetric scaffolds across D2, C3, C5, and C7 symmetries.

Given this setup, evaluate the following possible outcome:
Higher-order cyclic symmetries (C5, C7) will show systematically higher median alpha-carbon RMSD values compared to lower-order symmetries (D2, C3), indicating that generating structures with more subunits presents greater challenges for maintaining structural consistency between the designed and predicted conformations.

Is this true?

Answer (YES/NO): NO